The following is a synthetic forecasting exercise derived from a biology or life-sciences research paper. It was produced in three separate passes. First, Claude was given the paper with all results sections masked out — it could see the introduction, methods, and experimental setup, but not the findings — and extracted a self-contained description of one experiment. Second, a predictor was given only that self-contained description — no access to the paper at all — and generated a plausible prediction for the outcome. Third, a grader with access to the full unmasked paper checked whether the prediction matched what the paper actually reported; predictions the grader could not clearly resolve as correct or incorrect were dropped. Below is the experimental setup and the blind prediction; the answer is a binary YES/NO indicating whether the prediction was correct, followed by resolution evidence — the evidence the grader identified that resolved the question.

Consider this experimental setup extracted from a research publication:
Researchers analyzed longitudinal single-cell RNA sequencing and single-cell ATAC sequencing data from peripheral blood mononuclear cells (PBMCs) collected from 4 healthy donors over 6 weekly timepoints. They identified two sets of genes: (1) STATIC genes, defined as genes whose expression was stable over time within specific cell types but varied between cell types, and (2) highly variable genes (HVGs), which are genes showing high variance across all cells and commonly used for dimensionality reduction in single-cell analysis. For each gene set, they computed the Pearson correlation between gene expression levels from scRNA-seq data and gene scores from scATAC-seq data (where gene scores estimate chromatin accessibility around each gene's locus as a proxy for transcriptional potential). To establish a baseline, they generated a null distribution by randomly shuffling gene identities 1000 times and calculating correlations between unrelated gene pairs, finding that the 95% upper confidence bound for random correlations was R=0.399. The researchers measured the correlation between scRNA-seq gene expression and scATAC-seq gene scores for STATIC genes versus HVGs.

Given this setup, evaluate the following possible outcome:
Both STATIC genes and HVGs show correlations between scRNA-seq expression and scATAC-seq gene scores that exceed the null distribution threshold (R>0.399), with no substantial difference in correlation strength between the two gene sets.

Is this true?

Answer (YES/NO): NO